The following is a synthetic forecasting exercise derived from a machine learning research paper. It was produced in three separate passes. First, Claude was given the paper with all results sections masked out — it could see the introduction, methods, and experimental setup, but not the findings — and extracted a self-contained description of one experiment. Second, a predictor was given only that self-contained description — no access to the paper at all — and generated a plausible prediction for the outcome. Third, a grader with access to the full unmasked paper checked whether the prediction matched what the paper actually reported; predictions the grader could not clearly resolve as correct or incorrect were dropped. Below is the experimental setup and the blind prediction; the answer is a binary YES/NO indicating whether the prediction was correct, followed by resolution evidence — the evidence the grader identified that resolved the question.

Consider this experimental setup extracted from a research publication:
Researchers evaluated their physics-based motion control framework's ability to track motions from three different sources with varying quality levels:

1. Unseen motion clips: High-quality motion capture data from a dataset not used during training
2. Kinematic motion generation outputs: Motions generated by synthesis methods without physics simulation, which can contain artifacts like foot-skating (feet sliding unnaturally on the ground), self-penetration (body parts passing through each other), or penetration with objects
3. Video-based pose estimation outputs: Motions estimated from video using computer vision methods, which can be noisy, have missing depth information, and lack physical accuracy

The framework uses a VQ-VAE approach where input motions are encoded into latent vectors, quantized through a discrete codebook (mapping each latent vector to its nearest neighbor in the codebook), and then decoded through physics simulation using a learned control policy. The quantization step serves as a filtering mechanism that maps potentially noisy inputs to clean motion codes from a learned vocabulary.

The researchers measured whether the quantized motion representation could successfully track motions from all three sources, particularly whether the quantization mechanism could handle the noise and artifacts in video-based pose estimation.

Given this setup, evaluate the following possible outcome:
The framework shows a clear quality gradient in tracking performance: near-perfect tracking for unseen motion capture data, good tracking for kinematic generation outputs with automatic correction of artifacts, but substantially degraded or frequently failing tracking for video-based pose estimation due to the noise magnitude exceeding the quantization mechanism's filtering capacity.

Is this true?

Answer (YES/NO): NO